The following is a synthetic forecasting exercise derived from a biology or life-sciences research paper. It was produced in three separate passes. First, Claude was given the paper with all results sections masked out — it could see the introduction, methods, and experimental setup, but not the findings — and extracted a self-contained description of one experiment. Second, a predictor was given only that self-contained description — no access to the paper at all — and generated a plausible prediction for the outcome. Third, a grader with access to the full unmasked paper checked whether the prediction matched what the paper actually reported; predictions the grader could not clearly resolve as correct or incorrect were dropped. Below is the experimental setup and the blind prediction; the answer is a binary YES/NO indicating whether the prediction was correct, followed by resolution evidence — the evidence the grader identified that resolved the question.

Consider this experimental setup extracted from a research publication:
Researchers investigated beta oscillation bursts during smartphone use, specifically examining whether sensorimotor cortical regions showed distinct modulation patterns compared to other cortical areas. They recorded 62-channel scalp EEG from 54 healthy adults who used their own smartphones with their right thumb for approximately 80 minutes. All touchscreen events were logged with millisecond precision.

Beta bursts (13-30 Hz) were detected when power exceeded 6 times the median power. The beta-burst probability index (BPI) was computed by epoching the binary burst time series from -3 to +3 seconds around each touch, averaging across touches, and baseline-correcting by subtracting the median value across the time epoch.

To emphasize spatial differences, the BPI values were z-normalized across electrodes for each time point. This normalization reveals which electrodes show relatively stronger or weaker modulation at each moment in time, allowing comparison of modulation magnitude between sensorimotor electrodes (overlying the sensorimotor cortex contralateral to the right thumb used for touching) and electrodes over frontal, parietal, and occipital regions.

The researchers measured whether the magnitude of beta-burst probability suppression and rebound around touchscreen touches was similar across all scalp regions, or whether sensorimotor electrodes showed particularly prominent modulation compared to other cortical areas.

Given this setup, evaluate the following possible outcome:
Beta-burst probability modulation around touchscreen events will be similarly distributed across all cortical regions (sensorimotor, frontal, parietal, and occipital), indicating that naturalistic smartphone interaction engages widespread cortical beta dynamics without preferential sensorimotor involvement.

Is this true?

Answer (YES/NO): NO